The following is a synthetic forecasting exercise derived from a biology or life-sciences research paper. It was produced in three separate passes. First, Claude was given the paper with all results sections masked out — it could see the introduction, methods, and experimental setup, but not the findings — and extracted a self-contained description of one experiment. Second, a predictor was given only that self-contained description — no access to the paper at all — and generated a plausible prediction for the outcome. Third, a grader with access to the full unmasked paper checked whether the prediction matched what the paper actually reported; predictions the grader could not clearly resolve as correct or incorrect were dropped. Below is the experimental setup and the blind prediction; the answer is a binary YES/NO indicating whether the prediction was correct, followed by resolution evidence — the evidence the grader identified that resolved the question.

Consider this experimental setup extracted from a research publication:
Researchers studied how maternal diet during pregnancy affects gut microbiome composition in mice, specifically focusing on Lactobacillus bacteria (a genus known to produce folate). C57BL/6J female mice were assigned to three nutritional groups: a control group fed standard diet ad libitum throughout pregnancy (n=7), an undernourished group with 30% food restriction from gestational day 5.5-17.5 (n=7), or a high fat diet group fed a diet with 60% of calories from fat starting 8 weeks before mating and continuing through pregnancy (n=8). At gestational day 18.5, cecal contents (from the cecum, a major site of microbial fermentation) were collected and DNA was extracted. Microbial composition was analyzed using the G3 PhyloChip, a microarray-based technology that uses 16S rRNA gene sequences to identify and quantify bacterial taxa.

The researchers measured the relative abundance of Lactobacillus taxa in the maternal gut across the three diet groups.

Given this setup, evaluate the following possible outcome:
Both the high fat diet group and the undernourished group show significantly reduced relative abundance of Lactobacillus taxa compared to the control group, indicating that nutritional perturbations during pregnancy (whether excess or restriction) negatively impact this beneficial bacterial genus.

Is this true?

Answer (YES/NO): NO